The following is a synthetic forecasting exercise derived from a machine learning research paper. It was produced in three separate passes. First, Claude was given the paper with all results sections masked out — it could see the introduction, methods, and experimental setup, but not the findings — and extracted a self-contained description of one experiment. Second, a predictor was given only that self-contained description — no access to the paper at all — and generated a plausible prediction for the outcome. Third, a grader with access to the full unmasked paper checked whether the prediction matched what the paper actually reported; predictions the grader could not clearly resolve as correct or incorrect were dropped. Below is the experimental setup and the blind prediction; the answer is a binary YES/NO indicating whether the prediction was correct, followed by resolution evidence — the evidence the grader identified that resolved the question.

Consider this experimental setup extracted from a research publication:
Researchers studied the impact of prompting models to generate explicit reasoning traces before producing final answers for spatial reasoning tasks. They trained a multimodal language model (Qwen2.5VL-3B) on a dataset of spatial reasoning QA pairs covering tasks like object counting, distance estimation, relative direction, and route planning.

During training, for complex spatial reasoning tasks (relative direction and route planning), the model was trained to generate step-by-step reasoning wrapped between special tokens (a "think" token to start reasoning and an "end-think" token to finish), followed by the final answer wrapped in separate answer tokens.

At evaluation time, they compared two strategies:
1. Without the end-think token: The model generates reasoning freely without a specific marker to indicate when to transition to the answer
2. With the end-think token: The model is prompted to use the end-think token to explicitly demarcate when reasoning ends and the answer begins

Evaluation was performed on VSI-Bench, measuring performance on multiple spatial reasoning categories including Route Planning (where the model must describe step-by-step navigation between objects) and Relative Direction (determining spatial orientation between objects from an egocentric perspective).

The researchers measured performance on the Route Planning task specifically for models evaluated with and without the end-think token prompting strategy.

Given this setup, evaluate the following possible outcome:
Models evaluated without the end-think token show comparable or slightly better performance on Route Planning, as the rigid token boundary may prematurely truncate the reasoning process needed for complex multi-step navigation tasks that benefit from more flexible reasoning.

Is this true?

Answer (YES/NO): NO